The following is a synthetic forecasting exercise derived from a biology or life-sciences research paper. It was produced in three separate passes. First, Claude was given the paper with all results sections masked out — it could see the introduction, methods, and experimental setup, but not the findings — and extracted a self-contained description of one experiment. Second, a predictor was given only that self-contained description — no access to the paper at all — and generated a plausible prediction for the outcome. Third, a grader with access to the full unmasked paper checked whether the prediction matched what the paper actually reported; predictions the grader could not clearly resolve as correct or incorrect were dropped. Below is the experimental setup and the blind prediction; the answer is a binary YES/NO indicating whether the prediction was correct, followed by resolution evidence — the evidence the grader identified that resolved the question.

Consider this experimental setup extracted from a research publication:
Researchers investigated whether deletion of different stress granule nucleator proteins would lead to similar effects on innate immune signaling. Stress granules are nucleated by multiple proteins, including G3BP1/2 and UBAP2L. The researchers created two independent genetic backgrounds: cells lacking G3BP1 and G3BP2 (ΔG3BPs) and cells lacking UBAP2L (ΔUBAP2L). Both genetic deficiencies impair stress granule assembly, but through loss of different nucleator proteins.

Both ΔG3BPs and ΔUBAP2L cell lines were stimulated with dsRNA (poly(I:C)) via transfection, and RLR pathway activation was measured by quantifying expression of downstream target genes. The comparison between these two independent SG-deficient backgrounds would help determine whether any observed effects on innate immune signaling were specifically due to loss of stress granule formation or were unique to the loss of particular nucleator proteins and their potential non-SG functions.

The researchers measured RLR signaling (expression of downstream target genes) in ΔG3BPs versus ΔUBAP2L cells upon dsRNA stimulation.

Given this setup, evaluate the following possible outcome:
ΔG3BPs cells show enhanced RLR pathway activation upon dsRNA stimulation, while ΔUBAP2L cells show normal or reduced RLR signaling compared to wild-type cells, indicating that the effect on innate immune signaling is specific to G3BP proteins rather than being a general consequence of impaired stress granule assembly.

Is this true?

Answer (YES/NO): NO